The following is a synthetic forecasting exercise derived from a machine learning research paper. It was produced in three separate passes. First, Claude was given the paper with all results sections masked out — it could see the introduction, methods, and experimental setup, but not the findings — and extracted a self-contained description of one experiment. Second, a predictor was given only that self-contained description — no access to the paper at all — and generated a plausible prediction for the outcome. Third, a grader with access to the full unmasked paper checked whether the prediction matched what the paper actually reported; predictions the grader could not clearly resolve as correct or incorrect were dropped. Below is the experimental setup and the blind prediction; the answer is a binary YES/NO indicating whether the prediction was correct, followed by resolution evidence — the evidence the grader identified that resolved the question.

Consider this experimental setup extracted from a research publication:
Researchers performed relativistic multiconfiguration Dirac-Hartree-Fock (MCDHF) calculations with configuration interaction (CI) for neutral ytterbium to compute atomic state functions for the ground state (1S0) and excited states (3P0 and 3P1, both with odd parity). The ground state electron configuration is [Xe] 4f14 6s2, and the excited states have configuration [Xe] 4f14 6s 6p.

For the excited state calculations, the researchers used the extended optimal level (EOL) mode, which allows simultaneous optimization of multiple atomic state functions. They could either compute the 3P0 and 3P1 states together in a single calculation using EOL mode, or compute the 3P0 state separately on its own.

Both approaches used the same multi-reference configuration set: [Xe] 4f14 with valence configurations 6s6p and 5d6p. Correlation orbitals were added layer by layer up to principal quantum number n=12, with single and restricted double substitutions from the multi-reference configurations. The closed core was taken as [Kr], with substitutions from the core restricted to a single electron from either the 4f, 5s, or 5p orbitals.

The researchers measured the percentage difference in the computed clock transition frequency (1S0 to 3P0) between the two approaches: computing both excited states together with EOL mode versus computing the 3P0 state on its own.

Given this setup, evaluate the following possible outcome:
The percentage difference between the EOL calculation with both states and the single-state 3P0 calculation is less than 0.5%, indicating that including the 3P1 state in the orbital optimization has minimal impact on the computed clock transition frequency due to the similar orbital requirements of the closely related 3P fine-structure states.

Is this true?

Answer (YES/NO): YES